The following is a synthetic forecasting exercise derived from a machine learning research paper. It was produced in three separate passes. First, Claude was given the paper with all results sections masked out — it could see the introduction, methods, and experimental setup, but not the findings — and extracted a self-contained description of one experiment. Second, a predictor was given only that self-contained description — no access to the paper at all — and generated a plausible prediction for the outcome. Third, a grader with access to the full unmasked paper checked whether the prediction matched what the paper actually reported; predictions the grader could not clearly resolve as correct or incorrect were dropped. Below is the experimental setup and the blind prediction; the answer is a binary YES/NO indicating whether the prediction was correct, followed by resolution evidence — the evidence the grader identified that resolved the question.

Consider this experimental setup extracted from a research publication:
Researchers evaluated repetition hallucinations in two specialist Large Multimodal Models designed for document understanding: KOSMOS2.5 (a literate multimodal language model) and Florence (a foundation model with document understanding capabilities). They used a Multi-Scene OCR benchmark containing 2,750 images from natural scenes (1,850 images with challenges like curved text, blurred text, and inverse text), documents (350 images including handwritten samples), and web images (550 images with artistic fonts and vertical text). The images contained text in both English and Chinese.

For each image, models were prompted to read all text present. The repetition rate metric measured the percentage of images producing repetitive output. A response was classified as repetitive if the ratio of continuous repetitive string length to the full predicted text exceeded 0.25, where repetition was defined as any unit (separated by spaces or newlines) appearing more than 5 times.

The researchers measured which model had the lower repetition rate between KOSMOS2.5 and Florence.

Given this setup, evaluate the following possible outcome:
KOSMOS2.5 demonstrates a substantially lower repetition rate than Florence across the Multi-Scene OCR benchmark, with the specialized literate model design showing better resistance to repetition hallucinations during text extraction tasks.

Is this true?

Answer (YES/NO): NO